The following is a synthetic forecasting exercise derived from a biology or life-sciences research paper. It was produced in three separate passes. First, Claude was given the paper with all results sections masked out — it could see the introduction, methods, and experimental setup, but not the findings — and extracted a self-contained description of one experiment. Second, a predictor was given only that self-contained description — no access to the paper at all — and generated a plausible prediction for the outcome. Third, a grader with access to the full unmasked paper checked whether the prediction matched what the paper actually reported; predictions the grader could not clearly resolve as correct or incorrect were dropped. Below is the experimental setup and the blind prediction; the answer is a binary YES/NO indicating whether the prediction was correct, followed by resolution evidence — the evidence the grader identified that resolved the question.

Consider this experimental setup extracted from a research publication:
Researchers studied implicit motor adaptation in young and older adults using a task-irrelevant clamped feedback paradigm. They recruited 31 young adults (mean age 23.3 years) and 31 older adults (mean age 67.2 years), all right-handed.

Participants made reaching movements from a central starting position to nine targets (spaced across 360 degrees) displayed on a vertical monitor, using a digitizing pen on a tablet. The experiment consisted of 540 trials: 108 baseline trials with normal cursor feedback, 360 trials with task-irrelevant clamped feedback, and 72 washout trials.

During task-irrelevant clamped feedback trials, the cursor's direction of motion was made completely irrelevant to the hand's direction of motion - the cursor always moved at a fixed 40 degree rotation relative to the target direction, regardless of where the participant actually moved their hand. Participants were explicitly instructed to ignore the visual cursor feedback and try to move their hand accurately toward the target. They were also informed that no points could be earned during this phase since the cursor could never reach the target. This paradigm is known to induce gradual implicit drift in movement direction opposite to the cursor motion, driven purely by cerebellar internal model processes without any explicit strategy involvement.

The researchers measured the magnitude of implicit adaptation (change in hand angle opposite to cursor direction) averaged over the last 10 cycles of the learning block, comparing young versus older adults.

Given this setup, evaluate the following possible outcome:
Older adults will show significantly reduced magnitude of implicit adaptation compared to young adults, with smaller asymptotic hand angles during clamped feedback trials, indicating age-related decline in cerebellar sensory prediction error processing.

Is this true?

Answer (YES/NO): NO